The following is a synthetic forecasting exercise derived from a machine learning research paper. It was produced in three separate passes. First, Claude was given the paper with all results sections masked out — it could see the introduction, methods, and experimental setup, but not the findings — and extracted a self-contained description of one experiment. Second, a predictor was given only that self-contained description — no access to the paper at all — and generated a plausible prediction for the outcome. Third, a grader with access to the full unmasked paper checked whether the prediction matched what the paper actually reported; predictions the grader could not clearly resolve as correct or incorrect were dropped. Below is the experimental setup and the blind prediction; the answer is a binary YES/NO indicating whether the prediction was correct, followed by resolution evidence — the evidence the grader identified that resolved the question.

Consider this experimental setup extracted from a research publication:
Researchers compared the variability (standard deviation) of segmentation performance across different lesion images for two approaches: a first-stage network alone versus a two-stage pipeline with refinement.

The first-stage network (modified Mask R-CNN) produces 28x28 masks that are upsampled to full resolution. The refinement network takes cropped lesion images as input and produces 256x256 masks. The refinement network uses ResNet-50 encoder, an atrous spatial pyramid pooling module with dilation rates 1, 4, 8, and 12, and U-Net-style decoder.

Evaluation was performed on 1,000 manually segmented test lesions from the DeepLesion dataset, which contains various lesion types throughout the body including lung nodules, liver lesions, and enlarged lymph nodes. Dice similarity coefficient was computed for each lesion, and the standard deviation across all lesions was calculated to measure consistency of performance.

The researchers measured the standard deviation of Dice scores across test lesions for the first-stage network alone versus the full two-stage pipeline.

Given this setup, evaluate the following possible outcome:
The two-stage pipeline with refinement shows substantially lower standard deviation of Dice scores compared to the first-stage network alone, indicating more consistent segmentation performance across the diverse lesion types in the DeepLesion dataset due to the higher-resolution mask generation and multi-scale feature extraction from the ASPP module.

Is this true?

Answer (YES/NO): YES